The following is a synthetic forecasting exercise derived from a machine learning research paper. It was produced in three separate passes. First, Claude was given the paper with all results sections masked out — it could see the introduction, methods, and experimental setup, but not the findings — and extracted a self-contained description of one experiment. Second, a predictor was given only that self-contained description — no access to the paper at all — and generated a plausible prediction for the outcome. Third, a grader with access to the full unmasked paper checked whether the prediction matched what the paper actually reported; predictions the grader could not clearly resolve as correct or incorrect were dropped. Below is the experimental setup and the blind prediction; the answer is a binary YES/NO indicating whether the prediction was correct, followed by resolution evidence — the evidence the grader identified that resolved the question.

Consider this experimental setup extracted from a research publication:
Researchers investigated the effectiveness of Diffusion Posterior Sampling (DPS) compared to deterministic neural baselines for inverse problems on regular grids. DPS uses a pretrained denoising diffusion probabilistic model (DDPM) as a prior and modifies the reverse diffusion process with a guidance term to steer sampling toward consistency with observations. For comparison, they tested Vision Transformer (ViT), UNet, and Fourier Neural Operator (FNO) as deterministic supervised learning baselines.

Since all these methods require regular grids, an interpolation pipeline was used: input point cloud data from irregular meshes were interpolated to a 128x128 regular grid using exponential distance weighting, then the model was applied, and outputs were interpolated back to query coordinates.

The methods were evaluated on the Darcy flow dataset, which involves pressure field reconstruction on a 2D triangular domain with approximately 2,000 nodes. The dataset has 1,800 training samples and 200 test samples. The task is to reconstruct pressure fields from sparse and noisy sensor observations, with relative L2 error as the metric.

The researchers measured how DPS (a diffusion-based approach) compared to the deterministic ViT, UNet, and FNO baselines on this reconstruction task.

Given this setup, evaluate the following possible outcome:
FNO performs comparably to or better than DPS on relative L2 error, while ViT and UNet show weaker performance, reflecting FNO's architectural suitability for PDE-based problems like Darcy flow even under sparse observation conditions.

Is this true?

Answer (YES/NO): NO